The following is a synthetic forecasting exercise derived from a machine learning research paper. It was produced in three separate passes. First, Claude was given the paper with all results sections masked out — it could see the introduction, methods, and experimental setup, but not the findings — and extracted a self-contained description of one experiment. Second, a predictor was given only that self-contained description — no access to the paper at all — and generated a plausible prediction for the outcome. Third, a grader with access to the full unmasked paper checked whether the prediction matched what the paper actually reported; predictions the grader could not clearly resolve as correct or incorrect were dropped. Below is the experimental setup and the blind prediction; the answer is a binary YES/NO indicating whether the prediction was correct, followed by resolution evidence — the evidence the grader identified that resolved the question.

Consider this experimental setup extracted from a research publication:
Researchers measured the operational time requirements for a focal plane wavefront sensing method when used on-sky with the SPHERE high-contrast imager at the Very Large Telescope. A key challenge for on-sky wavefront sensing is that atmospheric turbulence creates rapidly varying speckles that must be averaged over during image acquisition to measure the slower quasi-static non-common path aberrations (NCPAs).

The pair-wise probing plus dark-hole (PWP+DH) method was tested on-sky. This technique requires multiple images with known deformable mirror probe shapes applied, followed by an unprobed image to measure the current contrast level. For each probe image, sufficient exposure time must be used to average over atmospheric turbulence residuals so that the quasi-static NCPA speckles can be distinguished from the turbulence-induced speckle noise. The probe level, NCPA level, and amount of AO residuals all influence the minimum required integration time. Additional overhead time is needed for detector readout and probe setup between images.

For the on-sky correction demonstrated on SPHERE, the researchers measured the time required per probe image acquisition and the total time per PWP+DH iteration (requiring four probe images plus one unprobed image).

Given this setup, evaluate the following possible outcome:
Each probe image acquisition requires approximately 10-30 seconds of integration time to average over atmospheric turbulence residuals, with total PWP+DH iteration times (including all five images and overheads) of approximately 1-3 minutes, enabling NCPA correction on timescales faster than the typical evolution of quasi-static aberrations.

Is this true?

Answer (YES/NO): NO